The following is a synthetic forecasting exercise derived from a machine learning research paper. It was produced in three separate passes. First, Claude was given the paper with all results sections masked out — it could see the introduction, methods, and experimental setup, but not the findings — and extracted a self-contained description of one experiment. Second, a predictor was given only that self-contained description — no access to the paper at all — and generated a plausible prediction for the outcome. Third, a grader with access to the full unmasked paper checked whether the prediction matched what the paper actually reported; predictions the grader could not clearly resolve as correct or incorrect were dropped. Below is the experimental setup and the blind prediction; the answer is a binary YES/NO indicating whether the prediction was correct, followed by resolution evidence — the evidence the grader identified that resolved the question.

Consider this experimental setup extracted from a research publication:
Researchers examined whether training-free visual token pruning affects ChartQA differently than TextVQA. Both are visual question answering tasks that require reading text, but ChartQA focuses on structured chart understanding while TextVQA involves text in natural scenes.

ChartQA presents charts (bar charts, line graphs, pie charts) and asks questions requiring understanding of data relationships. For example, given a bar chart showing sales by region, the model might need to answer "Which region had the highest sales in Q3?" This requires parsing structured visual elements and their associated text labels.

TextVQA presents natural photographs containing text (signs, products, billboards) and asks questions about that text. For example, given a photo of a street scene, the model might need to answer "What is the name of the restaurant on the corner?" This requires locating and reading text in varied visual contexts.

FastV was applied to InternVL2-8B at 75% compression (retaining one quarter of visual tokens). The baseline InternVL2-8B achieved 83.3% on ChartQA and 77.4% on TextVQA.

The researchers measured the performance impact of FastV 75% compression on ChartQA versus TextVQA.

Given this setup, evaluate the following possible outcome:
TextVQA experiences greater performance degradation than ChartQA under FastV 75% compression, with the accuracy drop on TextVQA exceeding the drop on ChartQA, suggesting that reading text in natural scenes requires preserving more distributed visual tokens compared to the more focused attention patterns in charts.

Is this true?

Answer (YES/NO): NO